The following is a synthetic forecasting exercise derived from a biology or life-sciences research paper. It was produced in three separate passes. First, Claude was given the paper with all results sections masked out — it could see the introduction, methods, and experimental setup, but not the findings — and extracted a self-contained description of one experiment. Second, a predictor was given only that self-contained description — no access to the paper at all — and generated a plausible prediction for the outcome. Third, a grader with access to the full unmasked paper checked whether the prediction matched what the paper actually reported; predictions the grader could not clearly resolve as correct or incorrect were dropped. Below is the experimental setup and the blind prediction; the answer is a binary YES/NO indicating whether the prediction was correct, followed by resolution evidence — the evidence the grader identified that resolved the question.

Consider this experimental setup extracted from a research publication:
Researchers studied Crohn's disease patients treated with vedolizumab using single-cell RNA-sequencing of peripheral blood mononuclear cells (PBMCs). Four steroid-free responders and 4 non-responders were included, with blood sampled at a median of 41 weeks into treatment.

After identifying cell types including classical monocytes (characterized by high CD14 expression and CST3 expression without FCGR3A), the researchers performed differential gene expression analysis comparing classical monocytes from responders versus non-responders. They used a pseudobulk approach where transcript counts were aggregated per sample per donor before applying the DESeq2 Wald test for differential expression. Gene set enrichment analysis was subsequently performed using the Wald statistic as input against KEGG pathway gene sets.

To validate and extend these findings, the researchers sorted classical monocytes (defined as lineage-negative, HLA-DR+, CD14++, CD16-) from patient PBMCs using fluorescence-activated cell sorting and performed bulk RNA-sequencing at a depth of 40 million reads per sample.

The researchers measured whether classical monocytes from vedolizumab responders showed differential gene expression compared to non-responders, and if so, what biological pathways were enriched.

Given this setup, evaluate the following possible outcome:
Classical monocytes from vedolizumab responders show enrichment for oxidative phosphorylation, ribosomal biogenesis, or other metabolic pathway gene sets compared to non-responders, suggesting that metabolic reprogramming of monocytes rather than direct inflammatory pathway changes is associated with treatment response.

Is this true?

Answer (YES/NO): NO